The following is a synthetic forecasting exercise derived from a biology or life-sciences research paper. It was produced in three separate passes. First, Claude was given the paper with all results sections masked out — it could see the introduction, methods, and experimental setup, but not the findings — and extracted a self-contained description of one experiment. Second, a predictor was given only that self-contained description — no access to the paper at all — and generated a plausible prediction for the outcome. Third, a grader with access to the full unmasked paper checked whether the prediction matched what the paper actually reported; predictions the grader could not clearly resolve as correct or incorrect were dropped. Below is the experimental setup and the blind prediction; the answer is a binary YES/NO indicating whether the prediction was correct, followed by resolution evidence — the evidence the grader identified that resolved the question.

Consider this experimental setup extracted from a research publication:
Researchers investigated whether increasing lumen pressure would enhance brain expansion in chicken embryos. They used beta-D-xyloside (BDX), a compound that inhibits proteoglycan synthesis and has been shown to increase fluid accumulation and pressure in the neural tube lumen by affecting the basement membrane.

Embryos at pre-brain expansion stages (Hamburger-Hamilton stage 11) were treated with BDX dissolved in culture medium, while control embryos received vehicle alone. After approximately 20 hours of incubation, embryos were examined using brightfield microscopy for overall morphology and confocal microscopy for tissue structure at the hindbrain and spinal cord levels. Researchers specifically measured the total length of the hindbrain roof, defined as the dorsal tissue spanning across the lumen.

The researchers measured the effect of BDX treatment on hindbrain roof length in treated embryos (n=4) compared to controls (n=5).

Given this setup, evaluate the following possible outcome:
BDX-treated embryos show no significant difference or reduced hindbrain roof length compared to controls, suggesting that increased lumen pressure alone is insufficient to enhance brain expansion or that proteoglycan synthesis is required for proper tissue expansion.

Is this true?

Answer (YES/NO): NO